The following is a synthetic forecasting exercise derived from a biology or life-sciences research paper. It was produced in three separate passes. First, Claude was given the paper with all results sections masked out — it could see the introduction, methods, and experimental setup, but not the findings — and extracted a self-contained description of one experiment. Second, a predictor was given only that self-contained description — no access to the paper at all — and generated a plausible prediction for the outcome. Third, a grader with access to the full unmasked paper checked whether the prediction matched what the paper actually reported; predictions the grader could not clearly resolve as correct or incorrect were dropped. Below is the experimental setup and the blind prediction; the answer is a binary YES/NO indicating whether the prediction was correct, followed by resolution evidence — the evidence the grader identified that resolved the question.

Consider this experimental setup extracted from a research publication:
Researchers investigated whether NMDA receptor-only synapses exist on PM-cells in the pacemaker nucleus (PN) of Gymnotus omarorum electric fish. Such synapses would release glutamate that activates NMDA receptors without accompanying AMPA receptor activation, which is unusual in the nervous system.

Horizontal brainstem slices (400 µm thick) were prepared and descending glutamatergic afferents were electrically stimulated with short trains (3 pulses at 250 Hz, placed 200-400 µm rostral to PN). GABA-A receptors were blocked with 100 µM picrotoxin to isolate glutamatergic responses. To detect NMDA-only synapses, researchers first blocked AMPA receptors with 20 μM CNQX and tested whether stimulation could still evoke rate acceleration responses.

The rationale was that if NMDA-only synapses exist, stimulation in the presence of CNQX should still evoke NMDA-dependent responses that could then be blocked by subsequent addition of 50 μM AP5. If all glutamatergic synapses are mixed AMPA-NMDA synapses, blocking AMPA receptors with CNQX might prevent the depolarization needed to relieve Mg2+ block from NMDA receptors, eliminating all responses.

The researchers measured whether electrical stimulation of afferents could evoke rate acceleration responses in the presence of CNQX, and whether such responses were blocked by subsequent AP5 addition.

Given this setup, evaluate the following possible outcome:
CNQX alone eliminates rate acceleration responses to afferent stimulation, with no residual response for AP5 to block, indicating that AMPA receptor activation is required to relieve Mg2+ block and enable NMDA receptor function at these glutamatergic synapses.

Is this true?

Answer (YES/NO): NO